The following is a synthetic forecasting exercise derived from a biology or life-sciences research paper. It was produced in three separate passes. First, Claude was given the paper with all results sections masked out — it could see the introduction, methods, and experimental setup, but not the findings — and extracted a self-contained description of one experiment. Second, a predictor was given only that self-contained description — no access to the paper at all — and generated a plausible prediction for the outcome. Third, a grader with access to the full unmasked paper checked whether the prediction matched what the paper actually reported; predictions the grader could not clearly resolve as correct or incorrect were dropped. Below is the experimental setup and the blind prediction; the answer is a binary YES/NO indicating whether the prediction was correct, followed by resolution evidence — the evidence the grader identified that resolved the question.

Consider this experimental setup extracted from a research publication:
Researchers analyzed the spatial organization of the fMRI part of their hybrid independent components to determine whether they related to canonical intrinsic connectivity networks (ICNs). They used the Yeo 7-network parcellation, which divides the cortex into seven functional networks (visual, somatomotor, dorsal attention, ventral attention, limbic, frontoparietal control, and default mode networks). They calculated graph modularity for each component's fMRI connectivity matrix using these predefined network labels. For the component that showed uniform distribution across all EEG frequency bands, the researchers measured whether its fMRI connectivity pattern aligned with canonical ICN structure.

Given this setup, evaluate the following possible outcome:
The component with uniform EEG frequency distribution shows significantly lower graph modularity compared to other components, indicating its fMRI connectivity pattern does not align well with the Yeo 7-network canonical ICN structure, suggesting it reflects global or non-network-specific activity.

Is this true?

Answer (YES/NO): NO